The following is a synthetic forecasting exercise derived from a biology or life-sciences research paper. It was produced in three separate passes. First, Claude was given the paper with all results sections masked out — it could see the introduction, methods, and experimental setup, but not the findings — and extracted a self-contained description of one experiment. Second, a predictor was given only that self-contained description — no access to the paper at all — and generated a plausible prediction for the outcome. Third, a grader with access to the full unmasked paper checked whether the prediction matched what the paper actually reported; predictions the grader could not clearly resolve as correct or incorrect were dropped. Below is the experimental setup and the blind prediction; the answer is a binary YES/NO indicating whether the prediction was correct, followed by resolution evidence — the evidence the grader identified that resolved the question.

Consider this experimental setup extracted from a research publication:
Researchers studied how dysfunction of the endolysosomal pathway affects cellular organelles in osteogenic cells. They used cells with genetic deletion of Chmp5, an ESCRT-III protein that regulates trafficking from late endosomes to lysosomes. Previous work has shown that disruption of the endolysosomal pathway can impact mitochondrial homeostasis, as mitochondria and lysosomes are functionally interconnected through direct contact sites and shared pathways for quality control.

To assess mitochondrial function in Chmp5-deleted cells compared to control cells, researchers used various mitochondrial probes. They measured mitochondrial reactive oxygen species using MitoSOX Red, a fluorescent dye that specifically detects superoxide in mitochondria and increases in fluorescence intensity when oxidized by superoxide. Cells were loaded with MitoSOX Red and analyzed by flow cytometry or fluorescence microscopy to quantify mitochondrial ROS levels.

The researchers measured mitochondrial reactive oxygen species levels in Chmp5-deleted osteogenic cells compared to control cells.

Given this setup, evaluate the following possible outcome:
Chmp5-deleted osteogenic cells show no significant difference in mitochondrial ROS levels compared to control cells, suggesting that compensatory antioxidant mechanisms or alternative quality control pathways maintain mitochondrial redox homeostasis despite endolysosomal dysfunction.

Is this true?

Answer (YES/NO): NO